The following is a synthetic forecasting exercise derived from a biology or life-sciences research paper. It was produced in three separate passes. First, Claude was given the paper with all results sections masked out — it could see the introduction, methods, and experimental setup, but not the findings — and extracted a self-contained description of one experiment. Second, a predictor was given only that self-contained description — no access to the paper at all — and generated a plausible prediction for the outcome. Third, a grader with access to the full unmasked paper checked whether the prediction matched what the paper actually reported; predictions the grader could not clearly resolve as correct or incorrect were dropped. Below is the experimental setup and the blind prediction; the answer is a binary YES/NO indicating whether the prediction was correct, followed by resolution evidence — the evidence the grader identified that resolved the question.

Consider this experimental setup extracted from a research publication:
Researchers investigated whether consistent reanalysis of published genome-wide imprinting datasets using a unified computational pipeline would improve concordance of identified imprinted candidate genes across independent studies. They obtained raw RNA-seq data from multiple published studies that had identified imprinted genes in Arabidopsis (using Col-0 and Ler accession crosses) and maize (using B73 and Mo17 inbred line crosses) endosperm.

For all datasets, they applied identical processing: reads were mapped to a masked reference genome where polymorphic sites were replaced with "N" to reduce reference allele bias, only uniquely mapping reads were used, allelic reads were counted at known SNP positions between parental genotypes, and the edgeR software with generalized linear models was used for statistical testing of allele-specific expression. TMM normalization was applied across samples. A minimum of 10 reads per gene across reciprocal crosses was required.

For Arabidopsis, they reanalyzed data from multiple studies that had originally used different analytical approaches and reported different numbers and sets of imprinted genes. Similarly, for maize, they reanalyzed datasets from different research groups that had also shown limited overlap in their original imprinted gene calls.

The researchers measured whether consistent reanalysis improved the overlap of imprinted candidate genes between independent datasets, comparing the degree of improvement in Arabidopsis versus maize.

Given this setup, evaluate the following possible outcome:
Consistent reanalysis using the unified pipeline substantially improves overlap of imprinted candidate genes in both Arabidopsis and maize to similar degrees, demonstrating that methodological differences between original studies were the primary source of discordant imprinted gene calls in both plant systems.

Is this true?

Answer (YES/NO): NO